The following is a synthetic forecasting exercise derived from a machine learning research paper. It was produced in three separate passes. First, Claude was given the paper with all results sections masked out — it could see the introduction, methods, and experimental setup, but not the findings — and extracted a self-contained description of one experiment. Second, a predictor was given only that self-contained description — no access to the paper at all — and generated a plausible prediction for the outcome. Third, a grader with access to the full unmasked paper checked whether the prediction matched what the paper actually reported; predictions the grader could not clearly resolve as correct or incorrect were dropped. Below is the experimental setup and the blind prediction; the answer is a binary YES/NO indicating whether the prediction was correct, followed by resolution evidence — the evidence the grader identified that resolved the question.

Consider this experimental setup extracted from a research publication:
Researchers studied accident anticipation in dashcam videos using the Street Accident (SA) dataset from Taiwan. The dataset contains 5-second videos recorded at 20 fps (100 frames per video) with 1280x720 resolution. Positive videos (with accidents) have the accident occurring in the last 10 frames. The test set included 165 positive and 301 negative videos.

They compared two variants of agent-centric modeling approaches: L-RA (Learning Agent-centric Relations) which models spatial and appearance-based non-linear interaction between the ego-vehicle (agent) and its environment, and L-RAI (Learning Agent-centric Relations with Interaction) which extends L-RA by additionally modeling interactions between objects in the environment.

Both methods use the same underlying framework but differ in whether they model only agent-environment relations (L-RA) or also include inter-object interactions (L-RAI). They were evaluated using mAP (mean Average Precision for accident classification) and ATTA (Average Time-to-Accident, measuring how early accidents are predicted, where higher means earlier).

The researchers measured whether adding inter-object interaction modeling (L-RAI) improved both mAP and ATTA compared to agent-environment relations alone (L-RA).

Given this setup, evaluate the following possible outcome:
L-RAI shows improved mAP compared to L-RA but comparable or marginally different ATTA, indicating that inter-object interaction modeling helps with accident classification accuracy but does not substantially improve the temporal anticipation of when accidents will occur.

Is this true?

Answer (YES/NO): YES